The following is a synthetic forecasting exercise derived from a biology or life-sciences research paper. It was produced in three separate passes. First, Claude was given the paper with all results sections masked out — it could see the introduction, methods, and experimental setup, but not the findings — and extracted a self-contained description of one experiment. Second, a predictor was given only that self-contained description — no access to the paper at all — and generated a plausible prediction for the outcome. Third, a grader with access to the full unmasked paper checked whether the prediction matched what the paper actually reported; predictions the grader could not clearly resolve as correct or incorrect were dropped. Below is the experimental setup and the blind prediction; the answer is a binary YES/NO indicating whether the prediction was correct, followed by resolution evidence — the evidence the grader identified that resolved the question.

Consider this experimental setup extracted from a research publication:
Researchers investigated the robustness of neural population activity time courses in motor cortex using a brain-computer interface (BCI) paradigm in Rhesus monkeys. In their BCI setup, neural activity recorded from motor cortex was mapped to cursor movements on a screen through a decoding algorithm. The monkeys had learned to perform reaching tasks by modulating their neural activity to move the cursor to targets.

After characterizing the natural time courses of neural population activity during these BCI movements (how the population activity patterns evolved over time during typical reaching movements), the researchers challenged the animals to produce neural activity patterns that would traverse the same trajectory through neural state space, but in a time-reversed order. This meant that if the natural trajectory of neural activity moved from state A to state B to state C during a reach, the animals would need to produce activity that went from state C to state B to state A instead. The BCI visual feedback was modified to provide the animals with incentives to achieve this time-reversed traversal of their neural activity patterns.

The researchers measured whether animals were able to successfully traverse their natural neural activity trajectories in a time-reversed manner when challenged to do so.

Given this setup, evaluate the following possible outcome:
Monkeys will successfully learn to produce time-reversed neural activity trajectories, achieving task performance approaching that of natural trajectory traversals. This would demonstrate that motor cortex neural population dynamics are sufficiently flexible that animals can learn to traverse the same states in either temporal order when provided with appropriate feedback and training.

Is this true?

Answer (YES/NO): NO